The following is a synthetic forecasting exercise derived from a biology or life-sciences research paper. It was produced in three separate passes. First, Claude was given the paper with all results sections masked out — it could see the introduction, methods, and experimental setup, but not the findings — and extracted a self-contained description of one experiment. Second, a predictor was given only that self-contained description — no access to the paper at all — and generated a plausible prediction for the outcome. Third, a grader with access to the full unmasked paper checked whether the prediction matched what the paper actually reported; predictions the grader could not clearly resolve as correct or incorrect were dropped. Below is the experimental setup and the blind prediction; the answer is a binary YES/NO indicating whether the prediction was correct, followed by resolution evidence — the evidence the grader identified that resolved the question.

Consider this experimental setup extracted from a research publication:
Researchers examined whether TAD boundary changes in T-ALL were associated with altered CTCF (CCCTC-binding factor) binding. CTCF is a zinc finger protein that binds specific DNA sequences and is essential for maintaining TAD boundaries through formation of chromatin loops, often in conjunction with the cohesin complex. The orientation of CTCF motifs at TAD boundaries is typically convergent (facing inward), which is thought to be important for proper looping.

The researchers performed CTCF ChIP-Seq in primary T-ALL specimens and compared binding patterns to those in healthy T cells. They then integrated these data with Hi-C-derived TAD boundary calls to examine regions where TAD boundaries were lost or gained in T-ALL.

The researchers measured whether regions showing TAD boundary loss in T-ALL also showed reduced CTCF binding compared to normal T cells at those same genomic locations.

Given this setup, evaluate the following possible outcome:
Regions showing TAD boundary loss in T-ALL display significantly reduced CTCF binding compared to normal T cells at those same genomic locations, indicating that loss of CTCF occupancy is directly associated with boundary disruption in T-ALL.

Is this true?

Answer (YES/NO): YES